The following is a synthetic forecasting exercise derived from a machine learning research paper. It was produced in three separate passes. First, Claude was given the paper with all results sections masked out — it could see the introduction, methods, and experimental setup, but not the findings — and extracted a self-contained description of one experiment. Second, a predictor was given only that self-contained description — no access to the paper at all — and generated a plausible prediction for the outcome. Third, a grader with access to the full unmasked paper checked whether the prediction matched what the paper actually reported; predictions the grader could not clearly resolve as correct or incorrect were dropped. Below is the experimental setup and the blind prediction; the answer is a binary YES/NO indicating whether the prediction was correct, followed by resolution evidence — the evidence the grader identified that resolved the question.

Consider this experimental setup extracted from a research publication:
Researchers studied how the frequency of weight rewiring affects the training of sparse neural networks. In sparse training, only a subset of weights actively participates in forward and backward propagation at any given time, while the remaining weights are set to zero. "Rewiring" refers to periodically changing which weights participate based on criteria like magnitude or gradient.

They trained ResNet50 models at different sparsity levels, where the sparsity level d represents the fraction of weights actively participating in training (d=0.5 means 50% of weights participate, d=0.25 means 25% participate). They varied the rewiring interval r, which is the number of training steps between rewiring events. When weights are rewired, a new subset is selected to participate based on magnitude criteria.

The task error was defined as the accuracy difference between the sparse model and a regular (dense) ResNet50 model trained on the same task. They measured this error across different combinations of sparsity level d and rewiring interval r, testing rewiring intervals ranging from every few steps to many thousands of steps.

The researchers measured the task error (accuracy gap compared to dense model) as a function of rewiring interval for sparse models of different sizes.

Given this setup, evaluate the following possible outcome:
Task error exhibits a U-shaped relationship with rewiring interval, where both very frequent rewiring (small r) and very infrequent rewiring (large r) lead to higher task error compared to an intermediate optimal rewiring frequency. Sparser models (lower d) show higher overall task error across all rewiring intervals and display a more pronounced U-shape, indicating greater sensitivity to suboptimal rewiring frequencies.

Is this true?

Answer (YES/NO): NO